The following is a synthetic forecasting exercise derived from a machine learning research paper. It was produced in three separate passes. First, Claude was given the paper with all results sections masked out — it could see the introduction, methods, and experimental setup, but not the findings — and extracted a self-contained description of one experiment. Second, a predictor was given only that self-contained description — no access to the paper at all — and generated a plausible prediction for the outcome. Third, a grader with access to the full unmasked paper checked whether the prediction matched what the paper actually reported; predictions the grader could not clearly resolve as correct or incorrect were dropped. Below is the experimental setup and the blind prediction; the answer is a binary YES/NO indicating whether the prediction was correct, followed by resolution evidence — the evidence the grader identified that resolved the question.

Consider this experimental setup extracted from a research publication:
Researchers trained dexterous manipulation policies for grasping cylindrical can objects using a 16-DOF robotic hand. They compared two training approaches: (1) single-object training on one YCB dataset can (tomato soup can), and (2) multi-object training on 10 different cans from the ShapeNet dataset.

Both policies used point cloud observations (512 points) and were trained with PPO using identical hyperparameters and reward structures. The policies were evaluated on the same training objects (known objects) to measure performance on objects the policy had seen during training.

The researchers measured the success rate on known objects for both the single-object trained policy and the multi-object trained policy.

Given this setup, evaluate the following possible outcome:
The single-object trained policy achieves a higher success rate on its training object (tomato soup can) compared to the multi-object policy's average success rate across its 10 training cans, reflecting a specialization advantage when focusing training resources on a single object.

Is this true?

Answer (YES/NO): YES